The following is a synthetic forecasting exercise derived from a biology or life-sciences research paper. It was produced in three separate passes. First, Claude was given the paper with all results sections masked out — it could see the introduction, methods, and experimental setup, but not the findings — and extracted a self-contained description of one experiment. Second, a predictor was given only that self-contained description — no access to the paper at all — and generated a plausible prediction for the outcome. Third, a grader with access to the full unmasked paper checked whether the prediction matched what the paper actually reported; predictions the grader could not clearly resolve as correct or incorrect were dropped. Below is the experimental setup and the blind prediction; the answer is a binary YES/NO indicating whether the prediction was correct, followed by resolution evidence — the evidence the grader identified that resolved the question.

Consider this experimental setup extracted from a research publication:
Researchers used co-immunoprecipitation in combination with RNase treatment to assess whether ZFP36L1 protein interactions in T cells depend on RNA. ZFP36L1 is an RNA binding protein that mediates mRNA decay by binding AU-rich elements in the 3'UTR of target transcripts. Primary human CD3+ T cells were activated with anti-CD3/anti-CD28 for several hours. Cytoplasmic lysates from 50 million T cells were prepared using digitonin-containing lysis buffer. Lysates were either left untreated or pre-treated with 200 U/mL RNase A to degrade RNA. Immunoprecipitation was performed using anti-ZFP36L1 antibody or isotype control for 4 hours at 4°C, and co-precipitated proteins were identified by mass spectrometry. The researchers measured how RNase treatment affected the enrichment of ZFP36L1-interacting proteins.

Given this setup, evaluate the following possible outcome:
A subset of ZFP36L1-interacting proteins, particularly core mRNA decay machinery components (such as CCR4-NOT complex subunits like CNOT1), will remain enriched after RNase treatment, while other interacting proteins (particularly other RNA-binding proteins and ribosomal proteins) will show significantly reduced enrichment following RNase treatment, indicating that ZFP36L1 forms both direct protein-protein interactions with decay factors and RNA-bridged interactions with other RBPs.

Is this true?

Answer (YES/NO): NO